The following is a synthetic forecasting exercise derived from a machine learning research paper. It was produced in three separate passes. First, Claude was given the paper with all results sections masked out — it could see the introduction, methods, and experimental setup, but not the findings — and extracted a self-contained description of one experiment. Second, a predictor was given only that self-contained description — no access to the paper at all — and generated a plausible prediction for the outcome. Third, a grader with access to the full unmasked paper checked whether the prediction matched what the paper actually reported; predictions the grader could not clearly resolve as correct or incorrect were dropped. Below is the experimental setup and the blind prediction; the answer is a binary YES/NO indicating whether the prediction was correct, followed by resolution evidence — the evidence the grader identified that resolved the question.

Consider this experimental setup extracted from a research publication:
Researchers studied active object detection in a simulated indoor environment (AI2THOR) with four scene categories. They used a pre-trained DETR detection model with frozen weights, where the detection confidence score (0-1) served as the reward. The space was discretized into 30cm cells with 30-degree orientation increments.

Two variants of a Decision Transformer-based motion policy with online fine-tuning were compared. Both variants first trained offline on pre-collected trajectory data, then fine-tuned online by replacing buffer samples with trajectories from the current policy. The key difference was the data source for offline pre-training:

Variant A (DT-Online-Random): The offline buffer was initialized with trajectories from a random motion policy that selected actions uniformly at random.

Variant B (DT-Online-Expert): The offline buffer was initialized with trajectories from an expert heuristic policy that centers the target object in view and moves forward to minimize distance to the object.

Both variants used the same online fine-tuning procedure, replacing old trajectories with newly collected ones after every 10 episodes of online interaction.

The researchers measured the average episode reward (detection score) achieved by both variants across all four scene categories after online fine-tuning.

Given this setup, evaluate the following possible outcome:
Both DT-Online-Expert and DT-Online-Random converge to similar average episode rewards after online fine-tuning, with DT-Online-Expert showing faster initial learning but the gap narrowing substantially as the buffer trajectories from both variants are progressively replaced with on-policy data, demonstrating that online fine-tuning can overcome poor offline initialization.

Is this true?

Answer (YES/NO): NO